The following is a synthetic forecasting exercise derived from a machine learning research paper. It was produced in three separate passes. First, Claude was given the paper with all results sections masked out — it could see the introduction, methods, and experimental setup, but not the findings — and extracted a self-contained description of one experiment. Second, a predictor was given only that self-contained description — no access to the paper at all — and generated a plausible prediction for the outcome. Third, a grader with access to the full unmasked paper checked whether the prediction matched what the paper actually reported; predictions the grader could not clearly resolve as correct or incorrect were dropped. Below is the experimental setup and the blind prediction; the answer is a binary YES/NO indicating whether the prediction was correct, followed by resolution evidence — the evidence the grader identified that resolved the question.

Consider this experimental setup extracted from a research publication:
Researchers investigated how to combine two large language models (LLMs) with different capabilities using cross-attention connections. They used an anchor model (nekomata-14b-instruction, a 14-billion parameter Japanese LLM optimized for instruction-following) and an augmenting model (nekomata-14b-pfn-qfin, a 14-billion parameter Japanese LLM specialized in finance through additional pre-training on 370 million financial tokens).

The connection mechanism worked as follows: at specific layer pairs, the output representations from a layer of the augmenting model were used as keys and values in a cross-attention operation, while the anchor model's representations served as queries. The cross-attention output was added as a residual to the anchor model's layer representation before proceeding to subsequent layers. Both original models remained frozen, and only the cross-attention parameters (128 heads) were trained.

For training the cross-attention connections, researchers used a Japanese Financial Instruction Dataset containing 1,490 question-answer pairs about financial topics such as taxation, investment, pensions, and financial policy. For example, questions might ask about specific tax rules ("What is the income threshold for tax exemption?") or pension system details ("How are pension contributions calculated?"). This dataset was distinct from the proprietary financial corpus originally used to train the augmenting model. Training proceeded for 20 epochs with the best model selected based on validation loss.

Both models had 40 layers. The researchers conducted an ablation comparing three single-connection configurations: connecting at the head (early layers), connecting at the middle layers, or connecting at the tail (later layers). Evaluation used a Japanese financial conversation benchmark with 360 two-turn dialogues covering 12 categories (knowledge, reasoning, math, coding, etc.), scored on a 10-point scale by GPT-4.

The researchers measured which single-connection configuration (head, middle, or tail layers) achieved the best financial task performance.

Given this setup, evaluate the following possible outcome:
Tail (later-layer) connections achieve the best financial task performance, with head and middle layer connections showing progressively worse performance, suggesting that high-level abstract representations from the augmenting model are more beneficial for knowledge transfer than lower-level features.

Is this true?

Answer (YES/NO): NO